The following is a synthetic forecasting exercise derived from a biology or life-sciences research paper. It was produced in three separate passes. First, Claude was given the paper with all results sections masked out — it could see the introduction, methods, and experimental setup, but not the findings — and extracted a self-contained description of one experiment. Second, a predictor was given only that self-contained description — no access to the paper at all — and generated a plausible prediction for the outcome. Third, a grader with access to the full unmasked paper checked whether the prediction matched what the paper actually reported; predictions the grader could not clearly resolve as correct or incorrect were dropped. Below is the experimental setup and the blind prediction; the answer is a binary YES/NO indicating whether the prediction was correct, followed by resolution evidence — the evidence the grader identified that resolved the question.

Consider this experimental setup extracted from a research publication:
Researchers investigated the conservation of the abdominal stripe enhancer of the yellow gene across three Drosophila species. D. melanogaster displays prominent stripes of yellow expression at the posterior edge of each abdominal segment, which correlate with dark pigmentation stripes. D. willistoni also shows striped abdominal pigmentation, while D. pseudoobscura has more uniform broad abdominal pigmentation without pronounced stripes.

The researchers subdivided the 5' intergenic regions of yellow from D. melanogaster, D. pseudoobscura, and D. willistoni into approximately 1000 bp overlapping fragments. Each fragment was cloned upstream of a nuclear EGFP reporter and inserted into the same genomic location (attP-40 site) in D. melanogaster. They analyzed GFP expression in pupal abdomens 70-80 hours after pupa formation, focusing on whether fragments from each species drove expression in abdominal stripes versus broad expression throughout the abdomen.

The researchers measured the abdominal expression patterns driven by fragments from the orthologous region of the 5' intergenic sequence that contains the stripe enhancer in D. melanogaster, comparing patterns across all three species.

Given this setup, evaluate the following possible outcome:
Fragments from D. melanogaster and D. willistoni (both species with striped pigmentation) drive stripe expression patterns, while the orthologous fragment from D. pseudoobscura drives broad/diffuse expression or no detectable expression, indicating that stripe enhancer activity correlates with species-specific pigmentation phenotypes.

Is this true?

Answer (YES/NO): YES